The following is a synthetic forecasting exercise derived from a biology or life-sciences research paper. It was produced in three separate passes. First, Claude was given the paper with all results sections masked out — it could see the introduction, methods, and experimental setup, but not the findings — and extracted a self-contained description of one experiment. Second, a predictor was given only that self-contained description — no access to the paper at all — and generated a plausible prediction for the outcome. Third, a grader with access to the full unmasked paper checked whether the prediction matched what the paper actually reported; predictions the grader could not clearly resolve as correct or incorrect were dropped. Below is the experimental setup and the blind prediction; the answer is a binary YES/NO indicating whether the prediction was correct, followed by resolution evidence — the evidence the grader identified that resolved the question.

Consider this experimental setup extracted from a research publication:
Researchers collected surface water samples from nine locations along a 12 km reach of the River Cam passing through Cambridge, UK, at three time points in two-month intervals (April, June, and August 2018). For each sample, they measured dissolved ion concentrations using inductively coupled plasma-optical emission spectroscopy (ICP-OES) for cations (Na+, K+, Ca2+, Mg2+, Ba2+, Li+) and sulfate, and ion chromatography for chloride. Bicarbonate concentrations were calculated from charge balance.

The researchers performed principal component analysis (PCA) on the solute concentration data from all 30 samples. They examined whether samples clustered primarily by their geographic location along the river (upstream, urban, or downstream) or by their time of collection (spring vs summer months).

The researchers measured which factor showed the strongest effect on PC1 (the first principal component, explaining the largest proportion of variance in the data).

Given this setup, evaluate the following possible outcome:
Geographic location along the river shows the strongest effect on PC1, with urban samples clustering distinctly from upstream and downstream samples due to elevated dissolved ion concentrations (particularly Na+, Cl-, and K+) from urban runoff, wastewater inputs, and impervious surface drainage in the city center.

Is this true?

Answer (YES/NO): NO